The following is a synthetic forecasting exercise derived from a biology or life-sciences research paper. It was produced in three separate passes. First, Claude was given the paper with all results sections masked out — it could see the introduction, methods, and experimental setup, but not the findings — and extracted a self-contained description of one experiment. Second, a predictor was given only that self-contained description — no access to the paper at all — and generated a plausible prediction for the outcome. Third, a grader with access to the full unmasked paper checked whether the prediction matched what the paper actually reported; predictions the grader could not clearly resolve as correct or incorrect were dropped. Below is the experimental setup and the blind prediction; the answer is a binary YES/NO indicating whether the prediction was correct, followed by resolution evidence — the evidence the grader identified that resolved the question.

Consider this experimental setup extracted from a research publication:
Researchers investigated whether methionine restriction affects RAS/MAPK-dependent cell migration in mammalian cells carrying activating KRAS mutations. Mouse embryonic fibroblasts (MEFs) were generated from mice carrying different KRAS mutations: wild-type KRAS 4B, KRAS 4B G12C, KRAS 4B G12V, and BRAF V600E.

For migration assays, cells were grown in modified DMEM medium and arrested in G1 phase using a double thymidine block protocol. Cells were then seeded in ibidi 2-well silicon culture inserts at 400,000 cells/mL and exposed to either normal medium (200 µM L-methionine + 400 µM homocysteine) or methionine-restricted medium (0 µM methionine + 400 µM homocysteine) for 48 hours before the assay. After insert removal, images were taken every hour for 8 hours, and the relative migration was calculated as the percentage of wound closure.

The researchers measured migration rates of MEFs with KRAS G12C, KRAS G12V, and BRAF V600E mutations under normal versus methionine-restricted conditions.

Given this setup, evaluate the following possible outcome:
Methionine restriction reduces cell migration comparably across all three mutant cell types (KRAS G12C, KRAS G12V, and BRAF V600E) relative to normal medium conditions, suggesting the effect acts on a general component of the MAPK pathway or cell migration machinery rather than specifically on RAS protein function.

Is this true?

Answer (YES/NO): NO